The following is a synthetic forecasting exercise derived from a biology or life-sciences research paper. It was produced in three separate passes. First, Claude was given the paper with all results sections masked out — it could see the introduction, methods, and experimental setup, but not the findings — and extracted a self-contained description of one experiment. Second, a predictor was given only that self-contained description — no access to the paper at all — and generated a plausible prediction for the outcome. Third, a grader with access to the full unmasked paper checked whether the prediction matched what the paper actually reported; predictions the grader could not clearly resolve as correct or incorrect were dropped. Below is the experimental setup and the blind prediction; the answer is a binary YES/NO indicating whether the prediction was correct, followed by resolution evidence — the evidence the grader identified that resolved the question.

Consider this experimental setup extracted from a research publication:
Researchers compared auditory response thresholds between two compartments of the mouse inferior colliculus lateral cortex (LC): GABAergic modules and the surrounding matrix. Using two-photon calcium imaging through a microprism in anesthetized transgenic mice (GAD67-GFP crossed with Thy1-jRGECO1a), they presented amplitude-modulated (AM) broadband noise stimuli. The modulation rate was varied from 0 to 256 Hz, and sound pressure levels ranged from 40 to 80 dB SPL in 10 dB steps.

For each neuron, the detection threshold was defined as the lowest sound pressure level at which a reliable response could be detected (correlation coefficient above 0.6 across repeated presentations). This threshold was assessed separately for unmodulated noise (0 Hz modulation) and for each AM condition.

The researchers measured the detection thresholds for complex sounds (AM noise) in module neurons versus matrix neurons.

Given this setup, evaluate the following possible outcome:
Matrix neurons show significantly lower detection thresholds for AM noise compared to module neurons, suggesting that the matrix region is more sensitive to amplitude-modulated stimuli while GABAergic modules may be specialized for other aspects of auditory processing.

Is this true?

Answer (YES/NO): NO